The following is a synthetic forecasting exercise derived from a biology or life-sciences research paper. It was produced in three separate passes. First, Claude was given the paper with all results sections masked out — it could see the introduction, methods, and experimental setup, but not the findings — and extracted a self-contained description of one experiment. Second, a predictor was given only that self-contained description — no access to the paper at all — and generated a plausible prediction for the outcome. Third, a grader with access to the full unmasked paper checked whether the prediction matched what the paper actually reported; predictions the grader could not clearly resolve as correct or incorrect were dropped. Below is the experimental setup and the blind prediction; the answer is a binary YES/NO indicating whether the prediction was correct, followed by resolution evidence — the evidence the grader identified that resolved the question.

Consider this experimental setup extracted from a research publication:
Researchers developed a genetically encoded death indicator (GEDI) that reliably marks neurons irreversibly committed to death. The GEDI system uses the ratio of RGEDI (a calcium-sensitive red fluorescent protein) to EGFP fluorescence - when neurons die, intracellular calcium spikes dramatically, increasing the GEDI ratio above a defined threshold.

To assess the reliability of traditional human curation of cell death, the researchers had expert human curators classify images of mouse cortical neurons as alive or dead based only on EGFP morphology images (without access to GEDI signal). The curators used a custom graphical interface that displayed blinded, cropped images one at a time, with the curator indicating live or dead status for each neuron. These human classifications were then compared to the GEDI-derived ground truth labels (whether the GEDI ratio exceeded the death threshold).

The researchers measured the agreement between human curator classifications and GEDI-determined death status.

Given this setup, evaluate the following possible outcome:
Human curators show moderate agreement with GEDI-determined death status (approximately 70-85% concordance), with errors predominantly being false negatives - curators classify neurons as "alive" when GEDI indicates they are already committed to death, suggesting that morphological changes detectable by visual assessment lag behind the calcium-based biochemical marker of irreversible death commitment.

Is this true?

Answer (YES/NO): NO